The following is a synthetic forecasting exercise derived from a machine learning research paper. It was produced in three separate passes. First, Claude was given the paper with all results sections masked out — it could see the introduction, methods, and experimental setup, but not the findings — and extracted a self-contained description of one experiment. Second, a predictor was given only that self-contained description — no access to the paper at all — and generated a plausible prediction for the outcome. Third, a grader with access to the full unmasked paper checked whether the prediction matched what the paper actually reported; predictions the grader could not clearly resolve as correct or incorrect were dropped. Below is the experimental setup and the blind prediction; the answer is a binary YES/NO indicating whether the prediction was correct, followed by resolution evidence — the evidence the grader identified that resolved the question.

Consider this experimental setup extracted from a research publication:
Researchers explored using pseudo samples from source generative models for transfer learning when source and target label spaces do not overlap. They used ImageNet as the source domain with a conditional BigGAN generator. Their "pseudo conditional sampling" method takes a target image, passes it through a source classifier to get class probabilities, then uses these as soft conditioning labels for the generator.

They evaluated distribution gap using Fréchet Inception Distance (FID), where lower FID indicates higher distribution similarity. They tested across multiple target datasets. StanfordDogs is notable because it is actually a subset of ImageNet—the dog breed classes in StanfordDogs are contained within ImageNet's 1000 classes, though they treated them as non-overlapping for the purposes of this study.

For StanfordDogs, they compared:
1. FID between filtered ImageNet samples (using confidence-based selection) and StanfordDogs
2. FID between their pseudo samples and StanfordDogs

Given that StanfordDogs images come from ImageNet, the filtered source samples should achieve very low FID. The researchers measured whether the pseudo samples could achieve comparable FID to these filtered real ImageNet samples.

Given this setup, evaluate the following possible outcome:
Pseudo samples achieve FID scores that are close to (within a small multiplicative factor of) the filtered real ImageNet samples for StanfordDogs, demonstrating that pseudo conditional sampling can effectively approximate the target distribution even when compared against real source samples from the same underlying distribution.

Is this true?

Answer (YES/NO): YES